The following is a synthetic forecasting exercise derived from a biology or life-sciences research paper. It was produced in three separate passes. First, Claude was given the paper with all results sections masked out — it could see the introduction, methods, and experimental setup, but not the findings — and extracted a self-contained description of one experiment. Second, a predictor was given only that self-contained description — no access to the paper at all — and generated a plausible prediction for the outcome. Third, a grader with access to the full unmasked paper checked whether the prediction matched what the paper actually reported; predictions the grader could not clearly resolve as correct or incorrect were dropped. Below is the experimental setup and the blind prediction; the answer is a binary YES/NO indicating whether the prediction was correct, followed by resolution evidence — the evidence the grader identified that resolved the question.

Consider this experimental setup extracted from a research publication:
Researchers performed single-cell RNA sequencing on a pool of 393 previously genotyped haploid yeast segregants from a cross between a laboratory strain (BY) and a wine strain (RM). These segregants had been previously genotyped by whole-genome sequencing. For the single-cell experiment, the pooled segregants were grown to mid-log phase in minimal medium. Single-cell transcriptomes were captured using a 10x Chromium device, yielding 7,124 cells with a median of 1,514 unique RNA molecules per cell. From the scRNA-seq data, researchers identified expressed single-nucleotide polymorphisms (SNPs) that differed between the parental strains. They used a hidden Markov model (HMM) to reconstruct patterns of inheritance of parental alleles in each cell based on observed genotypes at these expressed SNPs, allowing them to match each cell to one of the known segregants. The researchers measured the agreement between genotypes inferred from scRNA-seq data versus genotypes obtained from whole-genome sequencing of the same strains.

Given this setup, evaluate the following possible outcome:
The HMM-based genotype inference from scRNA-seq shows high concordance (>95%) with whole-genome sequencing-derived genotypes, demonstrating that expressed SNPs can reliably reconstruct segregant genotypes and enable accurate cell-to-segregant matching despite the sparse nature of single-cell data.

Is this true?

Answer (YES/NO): NO